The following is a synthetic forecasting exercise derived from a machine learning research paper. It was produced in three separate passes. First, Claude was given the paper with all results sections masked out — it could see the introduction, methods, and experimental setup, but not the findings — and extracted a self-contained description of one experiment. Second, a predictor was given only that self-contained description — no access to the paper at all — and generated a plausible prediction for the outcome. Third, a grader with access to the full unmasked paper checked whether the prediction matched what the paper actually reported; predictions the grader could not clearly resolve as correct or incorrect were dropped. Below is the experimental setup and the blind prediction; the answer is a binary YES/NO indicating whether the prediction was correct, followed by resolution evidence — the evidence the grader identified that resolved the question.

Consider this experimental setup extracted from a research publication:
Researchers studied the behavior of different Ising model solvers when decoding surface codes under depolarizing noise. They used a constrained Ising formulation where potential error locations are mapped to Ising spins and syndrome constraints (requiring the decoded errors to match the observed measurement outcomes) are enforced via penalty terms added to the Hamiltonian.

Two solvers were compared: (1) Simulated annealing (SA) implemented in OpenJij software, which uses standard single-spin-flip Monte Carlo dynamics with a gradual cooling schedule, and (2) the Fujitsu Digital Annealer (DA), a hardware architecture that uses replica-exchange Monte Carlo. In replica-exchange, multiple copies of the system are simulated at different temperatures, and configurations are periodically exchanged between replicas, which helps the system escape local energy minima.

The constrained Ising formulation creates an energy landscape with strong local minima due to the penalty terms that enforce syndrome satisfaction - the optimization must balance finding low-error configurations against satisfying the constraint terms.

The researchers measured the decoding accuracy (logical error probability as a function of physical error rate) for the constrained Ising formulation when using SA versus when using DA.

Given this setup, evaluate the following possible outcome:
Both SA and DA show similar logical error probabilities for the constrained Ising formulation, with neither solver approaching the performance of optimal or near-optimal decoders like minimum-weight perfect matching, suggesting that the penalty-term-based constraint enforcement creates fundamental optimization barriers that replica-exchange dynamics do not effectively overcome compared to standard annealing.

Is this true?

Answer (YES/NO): NO